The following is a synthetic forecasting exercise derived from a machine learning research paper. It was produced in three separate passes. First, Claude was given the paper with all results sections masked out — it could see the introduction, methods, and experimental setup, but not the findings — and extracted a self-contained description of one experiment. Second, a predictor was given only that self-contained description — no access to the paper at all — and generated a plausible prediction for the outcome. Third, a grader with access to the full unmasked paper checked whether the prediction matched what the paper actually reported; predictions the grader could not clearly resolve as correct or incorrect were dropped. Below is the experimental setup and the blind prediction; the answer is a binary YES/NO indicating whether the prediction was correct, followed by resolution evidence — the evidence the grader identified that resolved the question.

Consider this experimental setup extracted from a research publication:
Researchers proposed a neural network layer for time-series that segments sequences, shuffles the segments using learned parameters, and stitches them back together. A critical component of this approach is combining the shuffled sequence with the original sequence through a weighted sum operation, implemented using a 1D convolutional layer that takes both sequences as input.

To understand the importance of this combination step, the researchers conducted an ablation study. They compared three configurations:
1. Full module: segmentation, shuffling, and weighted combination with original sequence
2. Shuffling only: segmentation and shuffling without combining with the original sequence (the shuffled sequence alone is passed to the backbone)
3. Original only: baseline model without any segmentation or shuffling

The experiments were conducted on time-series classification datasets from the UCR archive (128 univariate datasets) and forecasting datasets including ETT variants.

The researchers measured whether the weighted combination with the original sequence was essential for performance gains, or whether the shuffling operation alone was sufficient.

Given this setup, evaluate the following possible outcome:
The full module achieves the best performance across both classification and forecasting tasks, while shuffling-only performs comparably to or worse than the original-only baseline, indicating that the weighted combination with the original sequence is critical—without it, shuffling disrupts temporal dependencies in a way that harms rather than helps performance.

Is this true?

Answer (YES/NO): NO